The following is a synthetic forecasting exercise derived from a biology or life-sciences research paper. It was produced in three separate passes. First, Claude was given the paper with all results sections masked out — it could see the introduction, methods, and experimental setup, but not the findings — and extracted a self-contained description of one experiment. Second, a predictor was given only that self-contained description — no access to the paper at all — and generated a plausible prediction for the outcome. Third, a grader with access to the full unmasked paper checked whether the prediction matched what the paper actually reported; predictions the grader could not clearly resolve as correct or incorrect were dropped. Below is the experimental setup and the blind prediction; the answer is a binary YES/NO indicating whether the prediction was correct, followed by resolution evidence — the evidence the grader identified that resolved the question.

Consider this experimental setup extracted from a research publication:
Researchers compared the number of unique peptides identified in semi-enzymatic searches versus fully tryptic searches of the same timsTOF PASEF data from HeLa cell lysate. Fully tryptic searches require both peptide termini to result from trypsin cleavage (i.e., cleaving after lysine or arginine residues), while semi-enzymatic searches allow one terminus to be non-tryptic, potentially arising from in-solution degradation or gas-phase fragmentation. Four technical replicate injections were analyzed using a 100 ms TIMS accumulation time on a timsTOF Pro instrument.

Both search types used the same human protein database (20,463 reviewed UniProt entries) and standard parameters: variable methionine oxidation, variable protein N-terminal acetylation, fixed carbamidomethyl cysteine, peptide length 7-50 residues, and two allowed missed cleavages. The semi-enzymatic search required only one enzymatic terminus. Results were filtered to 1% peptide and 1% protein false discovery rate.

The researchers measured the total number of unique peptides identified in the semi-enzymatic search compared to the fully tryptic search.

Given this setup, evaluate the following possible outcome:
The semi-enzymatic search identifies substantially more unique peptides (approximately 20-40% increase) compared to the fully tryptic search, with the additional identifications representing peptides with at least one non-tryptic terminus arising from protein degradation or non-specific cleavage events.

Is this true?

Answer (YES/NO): NO